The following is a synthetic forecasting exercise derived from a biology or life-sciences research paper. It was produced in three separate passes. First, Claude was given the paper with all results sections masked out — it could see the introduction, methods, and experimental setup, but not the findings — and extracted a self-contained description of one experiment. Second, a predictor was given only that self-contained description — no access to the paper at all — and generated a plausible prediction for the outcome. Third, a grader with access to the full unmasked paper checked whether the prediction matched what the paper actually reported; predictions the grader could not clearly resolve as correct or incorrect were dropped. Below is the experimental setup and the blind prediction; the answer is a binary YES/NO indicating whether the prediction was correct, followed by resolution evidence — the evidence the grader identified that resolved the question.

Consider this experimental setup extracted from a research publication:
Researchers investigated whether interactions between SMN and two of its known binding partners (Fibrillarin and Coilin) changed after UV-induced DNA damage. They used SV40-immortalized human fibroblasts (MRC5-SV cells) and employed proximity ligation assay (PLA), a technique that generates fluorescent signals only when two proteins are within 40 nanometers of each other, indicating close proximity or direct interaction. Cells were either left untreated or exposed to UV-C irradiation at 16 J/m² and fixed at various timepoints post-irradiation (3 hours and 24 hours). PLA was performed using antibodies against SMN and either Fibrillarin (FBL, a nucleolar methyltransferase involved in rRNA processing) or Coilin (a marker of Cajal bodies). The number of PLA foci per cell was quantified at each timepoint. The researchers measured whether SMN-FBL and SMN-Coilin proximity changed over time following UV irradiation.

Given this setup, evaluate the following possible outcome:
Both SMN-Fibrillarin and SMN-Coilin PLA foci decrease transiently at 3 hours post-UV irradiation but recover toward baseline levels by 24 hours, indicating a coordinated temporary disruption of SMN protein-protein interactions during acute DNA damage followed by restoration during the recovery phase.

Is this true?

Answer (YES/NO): NO